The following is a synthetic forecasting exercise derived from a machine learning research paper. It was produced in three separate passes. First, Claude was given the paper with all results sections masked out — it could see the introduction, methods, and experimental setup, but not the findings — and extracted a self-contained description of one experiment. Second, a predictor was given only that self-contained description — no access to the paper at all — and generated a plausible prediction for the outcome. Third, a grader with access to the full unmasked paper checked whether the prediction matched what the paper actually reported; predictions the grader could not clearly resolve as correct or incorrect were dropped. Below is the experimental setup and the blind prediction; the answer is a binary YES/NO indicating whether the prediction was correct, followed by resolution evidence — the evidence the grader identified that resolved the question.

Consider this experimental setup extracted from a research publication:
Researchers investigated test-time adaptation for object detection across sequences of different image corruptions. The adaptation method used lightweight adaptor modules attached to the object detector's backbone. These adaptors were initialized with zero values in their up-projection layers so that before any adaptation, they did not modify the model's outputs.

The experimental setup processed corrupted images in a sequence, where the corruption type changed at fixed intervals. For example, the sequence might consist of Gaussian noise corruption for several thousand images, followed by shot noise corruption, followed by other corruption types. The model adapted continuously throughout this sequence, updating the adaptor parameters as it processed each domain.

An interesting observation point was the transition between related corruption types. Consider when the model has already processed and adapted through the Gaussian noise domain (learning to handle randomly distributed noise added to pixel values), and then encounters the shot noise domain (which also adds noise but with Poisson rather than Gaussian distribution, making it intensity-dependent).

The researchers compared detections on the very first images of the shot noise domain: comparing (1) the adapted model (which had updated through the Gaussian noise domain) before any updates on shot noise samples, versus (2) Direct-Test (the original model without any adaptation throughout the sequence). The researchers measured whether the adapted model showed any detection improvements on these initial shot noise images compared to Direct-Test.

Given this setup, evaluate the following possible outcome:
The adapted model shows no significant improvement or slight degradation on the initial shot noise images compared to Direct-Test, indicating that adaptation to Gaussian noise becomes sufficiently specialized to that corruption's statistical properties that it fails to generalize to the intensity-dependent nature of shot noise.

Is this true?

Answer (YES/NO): NO